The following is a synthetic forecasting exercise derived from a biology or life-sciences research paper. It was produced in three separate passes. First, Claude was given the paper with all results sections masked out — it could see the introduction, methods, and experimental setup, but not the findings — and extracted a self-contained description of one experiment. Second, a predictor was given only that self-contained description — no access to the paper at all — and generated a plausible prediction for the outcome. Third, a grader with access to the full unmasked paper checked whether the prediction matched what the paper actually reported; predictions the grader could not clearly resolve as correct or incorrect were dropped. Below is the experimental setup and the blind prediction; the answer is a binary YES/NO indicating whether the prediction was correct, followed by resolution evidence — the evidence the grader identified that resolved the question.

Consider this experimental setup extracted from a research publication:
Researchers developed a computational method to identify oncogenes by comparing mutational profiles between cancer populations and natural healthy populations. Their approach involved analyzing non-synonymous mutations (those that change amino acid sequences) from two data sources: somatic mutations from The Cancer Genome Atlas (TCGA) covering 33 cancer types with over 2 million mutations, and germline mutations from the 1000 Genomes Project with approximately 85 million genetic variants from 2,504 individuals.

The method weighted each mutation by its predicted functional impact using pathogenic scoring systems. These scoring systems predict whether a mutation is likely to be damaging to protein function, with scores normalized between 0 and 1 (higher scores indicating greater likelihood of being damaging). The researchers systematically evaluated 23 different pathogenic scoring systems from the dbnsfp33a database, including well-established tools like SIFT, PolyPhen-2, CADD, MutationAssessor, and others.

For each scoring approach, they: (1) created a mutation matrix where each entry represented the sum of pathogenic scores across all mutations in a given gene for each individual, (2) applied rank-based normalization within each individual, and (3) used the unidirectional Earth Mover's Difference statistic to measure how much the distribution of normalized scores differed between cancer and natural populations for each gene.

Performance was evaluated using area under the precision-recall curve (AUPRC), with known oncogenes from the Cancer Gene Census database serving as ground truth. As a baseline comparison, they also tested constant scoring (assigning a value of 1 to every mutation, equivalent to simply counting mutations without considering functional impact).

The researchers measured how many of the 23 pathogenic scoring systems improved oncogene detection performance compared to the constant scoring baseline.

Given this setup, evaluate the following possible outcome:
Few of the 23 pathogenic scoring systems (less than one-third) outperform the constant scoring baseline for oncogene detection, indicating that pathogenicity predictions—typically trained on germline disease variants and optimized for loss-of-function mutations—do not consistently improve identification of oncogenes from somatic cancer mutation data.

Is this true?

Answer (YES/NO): YES